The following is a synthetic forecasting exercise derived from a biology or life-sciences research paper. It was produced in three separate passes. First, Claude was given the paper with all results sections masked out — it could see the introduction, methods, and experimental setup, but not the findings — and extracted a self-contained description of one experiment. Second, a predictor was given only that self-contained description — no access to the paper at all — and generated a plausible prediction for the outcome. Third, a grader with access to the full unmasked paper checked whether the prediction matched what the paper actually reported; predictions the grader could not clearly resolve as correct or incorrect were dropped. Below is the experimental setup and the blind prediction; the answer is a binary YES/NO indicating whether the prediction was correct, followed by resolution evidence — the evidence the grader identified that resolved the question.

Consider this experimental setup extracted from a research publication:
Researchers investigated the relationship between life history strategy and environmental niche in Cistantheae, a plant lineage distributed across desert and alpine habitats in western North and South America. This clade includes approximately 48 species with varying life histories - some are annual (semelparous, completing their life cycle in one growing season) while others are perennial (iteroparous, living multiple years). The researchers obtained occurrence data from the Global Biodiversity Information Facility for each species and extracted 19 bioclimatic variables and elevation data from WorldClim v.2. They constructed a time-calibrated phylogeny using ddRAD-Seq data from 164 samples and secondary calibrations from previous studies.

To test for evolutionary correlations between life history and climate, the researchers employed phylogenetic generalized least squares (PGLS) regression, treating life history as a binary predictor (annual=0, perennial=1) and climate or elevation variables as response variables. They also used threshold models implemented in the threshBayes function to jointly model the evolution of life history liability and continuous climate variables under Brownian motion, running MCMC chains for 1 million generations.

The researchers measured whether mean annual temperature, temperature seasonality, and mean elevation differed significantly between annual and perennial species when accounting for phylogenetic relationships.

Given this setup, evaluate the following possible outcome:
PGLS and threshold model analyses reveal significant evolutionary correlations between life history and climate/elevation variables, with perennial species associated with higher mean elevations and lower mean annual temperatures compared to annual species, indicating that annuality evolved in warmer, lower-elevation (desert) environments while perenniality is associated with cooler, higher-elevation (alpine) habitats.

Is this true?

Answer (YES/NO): YES